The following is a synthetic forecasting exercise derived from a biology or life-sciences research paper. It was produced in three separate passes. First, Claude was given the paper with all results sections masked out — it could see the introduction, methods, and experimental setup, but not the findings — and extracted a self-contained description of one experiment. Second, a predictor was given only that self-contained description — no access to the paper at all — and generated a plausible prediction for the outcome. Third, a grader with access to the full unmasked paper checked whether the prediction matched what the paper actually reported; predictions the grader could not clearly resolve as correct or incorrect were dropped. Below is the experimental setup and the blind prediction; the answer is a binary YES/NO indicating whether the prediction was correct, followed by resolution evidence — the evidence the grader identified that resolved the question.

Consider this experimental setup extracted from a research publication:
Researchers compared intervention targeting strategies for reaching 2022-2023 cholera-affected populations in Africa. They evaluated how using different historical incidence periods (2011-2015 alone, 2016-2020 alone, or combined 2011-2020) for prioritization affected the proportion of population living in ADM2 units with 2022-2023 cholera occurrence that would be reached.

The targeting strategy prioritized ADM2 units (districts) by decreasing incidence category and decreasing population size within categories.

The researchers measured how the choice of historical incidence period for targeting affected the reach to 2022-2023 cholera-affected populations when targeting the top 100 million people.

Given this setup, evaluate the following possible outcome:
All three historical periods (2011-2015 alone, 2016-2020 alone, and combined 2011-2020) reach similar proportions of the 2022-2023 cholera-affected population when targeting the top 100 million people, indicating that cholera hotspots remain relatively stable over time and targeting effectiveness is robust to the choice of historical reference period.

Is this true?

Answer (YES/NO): NO